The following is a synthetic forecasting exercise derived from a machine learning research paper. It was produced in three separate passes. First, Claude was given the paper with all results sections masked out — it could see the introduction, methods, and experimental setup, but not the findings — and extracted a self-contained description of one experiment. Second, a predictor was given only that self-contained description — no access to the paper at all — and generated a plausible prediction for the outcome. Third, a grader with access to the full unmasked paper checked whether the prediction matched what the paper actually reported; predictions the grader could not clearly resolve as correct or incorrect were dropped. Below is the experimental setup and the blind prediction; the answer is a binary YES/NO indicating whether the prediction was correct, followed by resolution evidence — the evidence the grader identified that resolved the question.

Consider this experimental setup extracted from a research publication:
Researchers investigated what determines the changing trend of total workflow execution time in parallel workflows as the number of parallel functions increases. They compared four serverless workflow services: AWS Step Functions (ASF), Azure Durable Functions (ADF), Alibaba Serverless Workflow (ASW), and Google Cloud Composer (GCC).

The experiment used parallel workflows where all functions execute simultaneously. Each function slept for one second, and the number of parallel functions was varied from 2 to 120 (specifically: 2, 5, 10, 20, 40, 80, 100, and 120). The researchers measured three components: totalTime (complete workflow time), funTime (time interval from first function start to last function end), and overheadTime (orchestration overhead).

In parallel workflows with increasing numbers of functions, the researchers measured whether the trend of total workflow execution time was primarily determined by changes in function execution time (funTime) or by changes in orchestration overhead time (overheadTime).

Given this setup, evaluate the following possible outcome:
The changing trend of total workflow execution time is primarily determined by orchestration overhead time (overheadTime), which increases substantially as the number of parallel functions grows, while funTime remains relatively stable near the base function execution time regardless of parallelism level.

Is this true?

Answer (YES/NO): NO